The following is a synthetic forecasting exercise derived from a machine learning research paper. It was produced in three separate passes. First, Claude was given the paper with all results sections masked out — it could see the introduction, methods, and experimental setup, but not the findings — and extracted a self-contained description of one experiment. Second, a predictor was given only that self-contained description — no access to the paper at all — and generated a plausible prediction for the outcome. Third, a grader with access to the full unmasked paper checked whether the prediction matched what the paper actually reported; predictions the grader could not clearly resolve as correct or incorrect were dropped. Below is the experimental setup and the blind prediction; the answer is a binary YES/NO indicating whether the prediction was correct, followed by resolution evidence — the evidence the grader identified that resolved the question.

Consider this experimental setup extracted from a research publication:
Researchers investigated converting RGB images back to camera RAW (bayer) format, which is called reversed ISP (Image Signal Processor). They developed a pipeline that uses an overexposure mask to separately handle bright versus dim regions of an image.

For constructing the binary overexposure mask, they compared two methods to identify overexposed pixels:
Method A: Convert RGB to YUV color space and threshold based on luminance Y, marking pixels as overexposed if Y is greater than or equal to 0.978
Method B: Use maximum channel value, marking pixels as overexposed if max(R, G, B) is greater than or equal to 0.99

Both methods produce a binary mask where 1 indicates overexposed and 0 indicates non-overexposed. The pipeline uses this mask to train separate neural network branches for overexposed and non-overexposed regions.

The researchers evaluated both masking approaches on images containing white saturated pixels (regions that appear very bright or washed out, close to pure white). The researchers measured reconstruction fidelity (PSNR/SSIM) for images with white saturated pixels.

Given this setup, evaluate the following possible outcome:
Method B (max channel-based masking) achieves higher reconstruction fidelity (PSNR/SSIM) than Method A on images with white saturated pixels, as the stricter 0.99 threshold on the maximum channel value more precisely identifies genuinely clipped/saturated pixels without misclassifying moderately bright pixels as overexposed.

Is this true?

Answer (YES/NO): NO